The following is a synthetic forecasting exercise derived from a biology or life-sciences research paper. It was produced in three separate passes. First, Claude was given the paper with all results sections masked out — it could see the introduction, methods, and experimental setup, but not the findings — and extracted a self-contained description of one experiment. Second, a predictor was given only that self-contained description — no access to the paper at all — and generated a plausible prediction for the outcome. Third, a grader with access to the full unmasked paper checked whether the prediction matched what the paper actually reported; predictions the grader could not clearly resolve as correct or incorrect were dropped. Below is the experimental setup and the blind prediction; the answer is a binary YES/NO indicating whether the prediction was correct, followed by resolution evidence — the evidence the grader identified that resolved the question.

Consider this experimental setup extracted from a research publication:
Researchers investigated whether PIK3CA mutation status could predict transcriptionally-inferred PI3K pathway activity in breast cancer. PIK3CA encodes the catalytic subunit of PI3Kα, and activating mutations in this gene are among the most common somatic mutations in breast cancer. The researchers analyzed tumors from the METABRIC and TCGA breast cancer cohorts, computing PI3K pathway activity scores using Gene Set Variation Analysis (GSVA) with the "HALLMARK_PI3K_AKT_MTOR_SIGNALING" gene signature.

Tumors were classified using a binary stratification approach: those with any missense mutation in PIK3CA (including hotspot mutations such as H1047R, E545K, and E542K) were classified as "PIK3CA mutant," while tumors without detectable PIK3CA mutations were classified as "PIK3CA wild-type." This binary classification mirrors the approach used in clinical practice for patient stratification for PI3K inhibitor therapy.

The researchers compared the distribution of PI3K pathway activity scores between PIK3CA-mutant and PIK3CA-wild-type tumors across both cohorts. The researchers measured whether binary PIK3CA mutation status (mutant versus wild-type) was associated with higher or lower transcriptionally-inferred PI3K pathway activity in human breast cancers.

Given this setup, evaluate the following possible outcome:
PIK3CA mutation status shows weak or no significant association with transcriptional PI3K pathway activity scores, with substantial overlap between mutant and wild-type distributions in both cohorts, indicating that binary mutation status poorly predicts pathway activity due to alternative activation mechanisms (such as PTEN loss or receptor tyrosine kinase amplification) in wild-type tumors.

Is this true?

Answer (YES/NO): NO